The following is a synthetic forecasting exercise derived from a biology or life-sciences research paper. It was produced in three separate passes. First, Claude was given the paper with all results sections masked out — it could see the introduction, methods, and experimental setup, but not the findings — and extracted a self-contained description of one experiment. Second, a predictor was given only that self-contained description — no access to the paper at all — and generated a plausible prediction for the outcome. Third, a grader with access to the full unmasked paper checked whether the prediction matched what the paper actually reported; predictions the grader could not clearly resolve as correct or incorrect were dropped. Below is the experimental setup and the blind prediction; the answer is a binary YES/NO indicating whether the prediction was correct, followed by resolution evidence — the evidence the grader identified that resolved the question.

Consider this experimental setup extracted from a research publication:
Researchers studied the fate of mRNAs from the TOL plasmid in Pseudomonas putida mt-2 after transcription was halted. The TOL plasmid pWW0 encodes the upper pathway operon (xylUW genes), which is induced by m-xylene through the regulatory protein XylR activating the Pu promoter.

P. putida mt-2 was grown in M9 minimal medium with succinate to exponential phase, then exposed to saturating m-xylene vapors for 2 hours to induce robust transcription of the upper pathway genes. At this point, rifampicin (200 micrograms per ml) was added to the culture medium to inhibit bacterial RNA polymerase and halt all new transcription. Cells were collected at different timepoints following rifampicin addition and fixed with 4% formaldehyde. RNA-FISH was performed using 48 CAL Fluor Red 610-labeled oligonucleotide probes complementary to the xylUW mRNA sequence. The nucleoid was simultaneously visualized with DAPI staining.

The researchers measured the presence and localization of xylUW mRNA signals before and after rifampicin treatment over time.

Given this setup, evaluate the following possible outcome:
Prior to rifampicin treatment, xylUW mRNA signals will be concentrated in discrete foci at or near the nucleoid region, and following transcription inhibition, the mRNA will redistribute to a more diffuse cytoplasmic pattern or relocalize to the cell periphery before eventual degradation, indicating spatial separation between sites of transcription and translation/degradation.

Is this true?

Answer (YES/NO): NO